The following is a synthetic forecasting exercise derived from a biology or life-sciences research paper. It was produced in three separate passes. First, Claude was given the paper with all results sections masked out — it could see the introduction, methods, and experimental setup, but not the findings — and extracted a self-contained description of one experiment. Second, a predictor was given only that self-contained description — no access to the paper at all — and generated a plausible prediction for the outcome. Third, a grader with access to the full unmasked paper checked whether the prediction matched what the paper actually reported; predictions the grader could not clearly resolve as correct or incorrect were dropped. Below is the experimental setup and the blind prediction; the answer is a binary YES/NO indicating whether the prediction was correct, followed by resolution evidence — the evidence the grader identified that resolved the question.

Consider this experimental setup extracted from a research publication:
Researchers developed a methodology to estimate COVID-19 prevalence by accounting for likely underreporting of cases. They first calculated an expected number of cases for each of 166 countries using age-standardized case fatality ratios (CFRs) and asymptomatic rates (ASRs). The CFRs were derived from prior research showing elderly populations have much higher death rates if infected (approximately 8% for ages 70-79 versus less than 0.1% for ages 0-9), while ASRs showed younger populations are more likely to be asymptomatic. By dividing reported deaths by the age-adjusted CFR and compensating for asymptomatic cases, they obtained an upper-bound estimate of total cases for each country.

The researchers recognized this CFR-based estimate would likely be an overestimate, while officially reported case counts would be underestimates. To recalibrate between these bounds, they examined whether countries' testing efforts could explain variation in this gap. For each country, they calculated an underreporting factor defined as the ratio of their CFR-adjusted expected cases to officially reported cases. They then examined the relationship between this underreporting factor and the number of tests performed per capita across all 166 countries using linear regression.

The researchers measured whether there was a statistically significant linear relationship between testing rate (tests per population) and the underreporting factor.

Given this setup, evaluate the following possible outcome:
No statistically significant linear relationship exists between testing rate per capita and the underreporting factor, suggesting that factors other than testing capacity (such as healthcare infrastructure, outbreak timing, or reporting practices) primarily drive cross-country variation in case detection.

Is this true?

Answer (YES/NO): NO